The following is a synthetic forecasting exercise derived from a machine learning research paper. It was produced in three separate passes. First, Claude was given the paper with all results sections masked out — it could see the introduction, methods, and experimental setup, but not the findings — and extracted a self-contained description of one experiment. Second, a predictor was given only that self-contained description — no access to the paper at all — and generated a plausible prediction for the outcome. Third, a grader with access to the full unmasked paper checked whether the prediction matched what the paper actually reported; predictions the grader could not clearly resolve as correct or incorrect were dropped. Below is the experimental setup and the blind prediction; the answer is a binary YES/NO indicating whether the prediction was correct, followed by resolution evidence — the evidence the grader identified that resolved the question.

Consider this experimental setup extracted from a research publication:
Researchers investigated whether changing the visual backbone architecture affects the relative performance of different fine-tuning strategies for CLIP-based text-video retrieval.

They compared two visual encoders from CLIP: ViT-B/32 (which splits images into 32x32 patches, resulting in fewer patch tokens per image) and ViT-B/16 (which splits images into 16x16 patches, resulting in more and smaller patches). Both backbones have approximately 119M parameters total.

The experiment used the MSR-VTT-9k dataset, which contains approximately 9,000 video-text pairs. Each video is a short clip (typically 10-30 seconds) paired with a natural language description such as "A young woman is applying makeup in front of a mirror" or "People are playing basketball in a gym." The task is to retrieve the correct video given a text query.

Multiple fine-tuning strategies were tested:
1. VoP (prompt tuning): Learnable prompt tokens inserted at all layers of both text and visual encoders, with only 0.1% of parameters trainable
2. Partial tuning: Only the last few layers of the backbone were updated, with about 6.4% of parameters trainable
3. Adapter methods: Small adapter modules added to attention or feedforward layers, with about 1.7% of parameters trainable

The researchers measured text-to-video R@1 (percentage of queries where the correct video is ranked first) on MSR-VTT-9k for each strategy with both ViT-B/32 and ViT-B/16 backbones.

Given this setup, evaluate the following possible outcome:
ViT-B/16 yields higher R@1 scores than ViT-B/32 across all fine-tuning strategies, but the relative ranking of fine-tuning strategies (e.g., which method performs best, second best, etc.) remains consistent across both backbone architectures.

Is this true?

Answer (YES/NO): NO